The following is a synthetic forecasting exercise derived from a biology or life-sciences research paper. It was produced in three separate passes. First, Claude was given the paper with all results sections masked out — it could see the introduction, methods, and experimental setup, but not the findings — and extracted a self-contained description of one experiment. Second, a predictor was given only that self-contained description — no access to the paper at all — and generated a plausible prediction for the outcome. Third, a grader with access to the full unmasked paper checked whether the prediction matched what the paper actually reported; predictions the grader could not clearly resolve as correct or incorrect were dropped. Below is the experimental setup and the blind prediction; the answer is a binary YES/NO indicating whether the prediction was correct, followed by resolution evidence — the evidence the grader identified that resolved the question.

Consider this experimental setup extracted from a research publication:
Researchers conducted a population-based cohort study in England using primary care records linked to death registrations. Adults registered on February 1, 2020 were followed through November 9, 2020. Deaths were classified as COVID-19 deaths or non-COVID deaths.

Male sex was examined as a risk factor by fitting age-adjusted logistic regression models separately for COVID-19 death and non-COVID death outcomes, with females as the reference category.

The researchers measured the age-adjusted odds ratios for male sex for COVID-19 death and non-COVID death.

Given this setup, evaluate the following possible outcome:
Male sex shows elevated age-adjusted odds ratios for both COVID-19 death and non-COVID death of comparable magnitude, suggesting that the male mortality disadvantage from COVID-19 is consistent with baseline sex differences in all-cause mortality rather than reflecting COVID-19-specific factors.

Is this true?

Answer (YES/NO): NO